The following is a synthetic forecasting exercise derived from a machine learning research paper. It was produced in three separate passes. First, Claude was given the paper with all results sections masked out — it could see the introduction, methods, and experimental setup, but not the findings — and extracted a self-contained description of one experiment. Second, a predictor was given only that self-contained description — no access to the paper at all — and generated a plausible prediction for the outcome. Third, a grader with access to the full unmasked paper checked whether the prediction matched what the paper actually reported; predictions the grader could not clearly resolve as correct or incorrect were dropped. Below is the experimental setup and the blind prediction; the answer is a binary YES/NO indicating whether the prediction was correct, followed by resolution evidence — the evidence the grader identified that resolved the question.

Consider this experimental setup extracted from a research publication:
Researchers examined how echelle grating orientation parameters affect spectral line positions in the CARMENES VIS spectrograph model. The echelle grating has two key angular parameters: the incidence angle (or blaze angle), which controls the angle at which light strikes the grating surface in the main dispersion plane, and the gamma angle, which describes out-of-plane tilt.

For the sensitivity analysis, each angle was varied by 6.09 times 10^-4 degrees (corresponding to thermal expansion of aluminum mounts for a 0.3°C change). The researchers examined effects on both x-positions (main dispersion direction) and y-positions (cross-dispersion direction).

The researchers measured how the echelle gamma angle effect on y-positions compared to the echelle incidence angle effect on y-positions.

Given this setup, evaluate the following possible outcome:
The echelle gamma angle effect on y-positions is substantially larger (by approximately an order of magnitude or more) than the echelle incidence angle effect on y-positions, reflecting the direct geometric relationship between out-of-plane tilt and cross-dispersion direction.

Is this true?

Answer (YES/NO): YES